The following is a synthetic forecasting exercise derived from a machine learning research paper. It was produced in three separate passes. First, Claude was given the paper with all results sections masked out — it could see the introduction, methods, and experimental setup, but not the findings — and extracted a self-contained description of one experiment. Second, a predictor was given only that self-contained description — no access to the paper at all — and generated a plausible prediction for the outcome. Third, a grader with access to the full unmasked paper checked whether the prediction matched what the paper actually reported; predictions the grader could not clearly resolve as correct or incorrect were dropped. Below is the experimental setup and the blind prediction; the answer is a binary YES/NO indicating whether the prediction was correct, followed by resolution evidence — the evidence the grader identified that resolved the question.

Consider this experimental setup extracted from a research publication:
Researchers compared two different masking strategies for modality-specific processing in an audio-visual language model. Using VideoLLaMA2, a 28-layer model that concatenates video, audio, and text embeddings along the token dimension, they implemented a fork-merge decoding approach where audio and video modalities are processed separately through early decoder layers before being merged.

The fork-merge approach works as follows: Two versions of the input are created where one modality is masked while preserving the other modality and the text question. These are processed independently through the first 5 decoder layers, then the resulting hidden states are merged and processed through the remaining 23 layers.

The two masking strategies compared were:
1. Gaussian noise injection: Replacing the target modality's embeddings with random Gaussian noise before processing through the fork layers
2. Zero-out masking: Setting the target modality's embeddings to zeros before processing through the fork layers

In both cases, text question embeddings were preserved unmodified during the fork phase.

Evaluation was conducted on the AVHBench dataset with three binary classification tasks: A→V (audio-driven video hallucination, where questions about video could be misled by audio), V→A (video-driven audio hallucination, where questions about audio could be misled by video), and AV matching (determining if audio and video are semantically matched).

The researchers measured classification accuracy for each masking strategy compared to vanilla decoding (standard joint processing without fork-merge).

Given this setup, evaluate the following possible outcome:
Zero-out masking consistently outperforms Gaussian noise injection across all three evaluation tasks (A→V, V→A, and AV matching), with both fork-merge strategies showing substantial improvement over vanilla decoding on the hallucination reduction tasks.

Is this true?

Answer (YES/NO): NO